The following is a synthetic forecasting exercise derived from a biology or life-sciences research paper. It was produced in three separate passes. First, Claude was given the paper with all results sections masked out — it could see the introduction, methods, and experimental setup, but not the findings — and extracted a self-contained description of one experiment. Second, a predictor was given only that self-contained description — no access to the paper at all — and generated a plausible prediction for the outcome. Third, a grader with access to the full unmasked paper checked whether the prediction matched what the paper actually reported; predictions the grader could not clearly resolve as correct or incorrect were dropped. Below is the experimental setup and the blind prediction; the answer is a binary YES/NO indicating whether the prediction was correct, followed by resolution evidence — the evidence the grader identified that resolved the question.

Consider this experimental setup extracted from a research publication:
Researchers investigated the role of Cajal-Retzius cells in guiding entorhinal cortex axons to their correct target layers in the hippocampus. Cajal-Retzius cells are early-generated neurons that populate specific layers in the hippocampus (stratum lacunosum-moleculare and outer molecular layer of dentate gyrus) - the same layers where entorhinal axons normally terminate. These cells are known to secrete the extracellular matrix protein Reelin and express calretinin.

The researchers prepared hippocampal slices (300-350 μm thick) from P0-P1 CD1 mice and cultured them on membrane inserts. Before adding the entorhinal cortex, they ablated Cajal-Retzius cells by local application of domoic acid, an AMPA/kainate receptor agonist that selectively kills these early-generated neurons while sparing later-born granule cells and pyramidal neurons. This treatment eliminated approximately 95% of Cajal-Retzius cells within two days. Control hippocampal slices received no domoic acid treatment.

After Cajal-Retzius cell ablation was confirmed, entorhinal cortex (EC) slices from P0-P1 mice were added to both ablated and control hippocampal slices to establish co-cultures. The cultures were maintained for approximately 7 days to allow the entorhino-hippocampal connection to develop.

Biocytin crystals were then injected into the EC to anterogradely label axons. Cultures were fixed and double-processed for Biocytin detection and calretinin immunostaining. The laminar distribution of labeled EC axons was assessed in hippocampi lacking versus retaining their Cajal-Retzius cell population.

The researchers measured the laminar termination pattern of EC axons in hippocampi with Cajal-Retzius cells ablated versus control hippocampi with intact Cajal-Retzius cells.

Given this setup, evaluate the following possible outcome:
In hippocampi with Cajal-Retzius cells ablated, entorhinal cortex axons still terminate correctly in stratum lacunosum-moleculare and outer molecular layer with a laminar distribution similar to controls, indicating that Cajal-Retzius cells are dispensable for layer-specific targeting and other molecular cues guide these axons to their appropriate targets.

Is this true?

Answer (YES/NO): NO